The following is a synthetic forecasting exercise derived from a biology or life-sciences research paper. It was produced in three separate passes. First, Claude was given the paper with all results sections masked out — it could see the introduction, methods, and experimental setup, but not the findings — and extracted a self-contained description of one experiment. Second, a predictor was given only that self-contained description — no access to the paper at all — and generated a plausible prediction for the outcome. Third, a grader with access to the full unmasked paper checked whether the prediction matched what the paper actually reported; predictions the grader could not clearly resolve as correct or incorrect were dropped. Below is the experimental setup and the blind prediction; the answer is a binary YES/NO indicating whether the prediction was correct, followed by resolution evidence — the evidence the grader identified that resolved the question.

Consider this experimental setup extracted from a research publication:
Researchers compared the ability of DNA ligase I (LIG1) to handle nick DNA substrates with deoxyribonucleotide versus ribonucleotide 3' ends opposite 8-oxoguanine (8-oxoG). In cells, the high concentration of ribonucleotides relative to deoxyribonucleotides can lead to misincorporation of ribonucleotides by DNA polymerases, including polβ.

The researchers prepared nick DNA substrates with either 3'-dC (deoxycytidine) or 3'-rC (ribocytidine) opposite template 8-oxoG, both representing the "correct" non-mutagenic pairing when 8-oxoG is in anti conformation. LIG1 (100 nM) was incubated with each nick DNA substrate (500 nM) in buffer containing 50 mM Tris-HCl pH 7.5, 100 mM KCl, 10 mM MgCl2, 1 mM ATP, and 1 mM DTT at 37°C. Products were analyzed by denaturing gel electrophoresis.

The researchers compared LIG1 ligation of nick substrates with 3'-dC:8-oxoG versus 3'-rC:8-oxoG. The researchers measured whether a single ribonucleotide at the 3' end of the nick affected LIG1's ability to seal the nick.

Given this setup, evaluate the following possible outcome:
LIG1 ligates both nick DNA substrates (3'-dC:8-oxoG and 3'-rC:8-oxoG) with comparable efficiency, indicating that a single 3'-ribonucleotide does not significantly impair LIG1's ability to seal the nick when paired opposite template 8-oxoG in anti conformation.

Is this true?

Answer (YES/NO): YES